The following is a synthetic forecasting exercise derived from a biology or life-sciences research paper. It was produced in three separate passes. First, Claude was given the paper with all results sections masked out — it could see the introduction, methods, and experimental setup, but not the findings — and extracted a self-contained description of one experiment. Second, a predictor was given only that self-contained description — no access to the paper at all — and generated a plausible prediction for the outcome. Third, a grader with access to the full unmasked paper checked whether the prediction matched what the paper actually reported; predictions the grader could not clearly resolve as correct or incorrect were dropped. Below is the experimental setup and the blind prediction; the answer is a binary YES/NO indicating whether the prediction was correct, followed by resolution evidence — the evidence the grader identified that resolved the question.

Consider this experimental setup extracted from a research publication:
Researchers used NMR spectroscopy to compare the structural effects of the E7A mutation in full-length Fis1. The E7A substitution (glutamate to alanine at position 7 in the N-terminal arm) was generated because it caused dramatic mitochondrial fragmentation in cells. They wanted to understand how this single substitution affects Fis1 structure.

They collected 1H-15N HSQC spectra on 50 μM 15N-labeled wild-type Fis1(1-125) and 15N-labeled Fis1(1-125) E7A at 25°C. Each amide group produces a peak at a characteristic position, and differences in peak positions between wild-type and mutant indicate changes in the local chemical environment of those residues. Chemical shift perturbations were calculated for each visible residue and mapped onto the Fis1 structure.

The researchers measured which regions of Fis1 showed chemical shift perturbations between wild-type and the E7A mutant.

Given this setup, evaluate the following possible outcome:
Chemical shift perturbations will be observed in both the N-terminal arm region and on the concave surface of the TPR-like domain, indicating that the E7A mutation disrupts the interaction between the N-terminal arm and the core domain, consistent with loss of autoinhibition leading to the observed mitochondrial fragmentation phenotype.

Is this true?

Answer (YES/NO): YES